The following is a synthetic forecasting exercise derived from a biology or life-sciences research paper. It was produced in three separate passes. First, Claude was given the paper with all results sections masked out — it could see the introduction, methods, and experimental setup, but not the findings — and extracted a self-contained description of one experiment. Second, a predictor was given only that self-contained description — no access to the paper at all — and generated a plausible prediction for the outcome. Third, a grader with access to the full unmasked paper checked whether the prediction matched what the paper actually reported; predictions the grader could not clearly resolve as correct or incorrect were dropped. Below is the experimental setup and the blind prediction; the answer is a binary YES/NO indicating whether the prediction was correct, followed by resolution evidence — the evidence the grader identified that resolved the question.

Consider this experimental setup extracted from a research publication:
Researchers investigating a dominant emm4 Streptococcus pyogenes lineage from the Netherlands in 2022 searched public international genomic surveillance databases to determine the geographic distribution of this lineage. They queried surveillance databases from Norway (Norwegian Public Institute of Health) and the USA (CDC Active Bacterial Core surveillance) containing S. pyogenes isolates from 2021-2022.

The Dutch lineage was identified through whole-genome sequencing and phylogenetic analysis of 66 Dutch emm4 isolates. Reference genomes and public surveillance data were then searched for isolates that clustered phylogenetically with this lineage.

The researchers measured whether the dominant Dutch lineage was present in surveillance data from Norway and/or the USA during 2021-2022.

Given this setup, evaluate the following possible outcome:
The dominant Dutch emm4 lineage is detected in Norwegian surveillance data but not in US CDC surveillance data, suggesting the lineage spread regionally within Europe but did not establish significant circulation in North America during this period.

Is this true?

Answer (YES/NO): YES